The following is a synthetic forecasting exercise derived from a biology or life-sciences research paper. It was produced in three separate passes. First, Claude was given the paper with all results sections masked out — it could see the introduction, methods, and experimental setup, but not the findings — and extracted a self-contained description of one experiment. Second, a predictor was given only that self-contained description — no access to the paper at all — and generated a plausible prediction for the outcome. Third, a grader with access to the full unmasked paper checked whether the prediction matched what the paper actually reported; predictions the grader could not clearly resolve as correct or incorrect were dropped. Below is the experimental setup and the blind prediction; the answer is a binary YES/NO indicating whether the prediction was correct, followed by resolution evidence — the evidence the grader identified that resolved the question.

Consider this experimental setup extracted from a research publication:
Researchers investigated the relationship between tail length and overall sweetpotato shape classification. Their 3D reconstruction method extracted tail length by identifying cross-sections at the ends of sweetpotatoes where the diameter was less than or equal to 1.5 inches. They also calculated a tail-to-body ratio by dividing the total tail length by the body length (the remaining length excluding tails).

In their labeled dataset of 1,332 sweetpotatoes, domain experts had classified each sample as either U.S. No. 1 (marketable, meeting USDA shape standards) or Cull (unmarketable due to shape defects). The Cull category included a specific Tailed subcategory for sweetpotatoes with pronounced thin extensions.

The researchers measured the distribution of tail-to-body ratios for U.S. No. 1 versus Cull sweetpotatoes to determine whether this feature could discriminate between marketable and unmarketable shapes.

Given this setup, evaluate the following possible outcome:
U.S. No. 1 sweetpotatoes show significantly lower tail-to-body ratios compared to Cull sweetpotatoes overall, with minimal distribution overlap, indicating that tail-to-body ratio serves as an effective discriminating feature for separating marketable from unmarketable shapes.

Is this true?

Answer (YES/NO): NO